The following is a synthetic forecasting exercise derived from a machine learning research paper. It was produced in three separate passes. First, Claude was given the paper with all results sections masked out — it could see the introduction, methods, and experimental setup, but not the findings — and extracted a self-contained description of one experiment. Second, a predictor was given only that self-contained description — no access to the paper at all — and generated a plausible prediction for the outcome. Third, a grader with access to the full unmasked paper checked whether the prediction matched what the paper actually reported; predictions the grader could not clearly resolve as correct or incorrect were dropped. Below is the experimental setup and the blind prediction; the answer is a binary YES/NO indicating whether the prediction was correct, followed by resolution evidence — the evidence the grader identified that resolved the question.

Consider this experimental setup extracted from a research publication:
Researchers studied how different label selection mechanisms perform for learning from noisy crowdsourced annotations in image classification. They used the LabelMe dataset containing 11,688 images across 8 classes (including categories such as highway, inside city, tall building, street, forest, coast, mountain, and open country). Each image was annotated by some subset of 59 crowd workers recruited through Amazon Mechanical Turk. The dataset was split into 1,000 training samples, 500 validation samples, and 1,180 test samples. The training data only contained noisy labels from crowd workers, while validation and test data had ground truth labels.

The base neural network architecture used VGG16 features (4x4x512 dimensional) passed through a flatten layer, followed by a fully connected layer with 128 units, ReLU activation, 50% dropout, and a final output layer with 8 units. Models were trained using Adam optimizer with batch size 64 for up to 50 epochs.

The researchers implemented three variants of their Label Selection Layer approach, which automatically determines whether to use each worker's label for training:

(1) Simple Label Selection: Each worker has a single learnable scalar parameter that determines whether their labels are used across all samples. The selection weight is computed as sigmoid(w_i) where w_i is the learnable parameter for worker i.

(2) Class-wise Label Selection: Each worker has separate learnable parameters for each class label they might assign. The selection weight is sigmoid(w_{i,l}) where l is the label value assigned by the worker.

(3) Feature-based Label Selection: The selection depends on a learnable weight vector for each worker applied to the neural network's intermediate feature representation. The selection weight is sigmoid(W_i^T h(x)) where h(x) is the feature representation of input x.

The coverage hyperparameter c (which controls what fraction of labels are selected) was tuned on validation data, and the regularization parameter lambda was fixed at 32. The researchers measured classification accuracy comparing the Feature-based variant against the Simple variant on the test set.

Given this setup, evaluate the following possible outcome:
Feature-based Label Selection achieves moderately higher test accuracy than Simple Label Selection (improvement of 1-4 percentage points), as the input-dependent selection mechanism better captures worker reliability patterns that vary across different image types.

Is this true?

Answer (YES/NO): NO